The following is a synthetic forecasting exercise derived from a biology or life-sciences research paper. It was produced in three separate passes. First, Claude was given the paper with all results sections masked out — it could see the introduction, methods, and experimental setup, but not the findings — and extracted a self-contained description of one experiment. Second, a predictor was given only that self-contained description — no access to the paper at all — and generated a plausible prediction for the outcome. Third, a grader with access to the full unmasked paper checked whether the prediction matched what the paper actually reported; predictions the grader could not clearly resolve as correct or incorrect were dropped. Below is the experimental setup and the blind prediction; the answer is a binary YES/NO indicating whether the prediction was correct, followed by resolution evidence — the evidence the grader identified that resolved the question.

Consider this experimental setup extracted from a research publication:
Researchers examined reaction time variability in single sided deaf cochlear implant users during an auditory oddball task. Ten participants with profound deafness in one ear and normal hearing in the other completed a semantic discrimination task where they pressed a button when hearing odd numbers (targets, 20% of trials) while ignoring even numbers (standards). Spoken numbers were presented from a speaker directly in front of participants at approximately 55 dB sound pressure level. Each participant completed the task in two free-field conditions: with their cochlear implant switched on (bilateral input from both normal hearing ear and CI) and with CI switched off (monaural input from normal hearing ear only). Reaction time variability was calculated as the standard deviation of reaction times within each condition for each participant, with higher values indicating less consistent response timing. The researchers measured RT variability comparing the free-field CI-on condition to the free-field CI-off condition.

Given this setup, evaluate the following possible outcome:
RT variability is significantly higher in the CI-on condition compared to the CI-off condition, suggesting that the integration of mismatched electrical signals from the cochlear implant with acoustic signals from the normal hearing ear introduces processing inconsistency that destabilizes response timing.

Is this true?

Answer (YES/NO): YES